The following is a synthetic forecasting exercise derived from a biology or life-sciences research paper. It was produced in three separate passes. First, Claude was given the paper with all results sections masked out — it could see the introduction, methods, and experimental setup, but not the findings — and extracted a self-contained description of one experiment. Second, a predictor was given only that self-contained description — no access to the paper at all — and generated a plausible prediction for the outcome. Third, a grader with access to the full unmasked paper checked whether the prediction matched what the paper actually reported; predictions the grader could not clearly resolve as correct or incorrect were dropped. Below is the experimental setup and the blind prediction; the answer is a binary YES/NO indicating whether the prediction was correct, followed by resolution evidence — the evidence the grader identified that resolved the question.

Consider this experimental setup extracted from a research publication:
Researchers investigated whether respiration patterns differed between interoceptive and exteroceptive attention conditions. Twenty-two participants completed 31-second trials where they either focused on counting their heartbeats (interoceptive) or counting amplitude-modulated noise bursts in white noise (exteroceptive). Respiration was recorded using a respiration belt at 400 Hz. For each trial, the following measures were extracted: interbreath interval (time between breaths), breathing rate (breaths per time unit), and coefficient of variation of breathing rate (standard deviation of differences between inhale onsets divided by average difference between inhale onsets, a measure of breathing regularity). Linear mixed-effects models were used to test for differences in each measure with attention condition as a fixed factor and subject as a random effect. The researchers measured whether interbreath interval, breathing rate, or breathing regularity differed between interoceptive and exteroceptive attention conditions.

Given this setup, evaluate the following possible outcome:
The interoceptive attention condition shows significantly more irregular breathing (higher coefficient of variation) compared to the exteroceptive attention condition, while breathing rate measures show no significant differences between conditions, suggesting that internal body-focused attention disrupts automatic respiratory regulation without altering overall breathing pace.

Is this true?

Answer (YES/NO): NO